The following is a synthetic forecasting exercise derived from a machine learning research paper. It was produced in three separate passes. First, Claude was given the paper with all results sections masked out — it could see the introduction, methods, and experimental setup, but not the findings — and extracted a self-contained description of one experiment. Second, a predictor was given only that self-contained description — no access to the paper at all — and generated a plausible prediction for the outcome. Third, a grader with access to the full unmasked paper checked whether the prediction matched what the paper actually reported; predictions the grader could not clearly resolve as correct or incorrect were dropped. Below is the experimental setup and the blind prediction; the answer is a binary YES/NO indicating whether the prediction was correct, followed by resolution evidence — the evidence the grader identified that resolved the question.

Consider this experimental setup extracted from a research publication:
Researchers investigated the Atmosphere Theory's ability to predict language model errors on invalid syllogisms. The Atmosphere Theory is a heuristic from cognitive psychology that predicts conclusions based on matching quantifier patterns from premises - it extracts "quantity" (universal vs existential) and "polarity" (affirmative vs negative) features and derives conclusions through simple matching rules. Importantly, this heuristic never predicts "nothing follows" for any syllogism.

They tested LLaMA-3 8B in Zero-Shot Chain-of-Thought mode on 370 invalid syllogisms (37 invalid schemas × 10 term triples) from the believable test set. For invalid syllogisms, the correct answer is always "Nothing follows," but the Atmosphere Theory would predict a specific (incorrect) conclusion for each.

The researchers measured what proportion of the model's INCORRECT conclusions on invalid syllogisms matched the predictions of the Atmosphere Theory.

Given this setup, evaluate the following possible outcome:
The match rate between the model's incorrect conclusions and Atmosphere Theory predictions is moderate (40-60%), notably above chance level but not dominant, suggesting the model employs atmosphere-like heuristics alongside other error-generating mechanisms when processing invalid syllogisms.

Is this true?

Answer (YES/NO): NO